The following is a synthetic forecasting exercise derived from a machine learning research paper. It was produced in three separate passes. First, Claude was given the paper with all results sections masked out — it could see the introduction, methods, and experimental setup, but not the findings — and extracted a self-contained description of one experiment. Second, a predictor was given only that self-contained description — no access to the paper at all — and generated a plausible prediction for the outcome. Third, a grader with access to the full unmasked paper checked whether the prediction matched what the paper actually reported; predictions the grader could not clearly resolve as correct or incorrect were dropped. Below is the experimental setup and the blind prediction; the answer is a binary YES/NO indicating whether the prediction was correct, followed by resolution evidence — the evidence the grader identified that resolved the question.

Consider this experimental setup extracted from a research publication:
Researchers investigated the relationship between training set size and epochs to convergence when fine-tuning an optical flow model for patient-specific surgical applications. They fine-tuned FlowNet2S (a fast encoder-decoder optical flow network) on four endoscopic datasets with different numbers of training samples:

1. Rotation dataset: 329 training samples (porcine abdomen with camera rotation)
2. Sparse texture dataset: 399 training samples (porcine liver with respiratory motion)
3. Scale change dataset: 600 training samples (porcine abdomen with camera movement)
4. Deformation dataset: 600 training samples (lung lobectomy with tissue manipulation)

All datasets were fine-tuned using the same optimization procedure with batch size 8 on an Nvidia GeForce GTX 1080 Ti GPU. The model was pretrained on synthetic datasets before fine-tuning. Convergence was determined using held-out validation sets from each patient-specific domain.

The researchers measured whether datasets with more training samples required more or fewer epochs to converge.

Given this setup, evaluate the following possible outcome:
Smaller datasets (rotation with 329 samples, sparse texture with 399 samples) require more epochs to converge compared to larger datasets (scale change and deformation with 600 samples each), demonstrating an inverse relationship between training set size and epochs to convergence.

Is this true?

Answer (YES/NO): NO